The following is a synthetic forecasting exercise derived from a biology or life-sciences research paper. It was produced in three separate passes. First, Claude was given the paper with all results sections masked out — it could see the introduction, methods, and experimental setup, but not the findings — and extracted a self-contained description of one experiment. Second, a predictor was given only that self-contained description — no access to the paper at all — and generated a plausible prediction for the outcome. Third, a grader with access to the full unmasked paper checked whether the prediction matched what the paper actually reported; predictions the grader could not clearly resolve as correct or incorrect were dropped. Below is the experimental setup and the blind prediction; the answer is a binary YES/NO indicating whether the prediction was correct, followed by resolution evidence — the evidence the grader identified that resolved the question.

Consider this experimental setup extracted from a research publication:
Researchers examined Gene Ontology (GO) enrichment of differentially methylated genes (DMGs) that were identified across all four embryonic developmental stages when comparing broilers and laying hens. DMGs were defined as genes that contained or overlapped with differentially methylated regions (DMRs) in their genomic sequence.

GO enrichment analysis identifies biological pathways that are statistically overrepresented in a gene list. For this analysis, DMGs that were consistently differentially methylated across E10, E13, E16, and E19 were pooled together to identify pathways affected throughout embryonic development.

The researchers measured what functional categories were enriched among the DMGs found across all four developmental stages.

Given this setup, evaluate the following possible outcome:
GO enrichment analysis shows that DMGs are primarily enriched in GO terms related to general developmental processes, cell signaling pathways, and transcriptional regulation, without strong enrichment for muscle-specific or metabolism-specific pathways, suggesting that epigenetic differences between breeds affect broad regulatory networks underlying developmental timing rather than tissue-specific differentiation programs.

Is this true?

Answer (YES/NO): NO